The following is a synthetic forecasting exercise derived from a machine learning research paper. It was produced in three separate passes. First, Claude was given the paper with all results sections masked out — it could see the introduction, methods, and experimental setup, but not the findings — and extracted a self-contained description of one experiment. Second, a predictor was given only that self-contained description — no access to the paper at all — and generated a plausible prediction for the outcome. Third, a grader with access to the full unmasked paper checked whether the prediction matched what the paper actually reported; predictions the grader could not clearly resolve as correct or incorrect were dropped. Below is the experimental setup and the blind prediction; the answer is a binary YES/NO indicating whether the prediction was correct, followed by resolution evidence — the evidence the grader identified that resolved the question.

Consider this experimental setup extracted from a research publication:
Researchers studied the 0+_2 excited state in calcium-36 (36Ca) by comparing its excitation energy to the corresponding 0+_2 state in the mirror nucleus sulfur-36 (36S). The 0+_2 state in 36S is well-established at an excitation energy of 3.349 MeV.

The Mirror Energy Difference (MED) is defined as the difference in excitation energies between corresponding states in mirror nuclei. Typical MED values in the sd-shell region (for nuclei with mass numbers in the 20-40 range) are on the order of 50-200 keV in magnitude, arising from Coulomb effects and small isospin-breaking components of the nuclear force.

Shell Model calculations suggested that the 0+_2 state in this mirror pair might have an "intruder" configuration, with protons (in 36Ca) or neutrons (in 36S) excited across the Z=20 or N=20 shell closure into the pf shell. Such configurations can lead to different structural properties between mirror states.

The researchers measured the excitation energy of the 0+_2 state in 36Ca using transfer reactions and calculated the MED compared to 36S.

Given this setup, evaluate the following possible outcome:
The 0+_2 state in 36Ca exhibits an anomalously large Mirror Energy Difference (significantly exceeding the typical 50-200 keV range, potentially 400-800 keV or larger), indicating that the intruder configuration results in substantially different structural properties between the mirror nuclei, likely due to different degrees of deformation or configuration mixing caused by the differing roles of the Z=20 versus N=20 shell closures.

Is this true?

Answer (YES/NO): YES